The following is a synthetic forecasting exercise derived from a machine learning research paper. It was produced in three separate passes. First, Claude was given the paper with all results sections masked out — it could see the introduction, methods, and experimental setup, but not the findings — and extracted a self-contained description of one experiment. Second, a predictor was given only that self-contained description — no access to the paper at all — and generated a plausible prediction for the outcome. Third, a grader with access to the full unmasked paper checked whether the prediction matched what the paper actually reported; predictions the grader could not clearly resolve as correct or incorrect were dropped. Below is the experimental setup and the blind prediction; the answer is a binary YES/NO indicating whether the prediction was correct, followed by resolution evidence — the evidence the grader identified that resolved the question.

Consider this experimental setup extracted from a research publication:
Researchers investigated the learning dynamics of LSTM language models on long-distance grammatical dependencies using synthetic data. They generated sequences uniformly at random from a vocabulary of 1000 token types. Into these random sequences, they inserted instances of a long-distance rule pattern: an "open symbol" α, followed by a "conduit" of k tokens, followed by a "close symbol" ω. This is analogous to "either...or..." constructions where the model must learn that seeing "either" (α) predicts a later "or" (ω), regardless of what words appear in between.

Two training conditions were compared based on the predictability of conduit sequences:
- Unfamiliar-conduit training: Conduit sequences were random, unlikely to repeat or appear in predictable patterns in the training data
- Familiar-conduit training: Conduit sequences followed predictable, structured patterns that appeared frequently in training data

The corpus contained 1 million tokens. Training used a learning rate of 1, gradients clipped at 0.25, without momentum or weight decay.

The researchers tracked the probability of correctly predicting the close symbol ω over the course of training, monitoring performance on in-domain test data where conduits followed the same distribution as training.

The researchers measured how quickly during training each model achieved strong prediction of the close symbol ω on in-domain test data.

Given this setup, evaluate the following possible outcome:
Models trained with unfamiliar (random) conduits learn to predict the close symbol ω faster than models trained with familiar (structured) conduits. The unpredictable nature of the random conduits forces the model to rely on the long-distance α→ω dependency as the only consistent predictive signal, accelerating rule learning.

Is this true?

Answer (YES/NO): NO